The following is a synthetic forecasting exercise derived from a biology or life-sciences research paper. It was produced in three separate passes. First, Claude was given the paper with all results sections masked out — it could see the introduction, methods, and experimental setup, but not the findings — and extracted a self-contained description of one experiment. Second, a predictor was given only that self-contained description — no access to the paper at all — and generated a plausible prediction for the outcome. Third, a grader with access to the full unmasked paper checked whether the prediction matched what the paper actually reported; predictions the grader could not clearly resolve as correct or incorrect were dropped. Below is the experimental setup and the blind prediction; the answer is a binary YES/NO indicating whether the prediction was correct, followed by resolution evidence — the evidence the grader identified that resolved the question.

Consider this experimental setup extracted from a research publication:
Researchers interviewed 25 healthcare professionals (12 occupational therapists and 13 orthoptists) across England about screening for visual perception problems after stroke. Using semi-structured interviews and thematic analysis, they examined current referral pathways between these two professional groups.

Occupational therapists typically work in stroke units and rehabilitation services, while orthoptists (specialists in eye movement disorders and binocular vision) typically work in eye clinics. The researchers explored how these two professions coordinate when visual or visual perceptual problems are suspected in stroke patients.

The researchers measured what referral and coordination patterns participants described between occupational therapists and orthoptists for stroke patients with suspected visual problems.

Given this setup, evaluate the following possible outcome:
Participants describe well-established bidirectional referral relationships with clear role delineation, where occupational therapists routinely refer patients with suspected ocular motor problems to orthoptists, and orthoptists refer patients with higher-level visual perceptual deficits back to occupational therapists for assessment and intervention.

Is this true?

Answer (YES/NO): NO